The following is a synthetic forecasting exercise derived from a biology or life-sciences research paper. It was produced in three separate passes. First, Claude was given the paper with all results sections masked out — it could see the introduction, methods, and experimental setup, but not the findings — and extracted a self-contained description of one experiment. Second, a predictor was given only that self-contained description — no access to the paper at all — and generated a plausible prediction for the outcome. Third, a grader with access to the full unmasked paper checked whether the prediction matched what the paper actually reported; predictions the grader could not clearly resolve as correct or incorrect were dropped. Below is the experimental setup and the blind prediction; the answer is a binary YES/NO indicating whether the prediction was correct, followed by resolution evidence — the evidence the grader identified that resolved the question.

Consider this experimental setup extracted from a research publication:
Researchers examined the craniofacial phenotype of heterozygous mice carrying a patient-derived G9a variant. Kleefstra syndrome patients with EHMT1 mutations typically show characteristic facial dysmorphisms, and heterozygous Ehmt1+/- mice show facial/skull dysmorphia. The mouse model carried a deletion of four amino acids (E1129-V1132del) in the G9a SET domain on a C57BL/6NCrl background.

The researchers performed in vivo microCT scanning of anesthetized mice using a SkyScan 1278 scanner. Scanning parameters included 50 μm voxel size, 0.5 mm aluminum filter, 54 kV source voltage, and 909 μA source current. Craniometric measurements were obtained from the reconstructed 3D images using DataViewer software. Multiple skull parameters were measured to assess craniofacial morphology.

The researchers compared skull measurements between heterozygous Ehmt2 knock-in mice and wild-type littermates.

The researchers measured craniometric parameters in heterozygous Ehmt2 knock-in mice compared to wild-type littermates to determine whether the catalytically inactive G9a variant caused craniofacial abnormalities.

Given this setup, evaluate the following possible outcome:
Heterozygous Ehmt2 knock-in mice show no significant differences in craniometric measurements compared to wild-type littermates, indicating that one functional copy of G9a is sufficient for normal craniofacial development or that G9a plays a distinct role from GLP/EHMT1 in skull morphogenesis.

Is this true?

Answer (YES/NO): NO